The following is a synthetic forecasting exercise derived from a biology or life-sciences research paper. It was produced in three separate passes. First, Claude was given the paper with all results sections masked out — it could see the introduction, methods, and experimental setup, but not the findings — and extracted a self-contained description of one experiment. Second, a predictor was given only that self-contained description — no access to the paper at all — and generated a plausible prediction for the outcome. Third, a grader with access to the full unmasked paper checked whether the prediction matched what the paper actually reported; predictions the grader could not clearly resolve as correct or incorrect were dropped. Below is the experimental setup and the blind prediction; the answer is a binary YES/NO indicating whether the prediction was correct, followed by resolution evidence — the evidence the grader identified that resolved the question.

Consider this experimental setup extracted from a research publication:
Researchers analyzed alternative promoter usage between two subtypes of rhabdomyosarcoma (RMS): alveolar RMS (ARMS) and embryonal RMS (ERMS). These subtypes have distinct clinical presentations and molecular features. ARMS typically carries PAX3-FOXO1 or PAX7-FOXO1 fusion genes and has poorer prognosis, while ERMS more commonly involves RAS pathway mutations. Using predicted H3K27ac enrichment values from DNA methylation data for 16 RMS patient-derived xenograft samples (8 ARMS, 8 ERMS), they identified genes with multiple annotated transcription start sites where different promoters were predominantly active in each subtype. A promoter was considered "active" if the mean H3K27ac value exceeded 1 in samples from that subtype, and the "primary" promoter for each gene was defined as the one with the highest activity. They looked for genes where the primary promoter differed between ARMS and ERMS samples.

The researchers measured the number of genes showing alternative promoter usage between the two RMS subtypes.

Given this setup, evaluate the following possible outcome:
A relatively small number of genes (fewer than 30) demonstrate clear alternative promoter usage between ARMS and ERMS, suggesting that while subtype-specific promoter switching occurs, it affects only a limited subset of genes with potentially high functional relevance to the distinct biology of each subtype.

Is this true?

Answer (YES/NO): NO